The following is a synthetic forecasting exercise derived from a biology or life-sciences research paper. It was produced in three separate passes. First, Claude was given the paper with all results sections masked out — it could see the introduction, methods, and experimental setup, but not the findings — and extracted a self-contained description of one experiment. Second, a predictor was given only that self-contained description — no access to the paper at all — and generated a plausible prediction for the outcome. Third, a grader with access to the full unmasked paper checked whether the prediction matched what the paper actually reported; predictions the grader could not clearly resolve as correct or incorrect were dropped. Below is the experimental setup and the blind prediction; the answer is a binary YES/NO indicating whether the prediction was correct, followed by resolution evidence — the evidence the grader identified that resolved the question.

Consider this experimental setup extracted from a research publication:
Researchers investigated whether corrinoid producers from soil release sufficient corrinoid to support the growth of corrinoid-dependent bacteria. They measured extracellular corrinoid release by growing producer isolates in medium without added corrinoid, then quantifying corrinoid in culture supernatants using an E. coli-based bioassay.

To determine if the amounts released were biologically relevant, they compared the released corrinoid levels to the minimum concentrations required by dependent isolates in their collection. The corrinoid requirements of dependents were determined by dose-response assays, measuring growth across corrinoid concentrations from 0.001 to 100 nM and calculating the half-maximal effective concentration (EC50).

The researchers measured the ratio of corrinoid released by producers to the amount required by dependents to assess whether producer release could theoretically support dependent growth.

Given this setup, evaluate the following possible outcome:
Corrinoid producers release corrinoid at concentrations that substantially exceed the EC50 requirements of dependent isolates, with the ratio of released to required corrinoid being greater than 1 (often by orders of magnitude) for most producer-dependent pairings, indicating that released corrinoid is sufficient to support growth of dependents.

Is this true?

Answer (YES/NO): YES